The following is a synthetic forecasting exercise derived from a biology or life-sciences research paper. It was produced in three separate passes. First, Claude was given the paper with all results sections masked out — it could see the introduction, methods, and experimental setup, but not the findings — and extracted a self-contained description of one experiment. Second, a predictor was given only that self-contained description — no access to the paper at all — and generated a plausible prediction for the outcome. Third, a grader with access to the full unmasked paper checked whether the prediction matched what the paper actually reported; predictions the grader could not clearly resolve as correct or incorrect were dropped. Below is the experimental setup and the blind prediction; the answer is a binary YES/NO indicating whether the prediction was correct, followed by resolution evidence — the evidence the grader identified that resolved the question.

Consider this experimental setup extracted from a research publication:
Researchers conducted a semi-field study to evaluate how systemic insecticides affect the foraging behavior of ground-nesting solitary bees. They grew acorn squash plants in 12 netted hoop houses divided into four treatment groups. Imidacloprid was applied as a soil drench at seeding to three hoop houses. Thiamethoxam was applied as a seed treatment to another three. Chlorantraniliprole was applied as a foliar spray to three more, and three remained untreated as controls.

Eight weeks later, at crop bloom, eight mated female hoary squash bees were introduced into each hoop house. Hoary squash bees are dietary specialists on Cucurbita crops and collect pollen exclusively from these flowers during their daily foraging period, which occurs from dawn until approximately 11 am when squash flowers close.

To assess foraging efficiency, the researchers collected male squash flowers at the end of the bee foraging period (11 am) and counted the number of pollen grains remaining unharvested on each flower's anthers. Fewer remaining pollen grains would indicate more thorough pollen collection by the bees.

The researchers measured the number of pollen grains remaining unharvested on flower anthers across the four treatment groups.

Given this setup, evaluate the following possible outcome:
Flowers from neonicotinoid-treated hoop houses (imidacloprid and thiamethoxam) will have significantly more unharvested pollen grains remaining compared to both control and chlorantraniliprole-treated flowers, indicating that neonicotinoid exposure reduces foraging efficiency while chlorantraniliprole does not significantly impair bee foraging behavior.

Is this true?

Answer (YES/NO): NO